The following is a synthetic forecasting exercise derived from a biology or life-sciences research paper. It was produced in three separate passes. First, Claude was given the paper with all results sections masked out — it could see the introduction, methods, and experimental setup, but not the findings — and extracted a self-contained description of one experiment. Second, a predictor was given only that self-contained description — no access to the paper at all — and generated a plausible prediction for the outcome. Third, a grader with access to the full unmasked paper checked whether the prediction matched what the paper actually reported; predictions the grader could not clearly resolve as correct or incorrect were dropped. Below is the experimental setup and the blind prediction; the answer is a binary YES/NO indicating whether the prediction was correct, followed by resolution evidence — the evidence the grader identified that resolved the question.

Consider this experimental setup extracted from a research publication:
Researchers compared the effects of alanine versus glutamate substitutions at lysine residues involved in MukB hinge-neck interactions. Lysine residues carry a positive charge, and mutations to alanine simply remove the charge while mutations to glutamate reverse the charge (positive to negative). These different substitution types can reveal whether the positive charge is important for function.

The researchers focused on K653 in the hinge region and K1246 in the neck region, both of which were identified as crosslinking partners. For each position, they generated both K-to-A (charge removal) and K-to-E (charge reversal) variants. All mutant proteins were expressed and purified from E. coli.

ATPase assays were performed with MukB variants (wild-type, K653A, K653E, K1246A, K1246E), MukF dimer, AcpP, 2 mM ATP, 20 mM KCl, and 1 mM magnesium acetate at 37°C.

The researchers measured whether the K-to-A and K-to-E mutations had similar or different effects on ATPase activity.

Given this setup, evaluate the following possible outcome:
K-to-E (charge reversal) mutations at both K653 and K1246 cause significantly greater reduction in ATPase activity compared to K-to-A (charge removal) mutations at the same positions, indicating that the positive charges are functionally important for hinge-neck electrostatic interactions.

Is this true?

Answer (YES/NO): NO